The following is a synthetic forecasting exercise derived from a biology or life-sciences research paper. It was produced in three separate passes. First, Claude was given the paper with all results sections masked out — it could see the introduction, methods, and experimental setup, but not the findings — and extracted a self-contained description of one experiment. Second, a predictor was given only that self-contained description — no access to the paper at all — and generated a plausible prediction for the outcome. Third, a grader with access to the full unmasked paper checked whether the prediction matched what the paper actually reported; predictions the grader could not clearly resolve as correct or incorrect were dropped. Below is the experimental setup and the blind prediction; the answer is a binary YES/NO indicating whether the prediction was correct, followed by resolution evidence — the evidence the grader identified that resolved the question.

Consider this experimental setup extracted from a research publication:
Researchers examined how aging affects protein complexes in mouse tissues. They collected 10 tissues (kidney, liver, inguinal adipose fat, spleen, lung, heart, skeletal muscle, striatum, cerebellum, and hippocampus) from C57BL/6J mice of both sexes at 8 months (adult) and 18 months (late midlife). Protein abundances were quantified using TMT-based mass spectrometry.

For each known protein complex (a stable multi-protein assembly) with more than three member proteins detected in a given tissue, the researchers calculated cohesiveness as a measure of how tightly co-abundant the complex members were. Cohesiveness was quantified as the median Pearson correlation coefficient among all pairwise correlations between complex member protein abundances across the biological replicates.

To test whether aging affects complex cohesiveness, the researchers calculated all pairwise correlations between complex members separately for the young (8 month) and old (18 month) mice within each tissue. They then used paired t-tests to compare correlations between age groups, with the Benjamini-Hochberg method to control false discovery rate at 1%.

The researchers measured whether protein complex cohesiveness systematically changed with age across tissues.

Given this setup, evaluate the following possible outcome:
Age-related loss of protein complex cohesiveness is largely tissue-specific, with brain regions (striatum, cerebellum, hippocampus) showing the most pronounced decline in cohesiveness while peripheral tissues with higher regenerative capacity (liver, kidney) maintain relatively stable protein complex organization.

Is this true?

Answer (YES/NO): NO